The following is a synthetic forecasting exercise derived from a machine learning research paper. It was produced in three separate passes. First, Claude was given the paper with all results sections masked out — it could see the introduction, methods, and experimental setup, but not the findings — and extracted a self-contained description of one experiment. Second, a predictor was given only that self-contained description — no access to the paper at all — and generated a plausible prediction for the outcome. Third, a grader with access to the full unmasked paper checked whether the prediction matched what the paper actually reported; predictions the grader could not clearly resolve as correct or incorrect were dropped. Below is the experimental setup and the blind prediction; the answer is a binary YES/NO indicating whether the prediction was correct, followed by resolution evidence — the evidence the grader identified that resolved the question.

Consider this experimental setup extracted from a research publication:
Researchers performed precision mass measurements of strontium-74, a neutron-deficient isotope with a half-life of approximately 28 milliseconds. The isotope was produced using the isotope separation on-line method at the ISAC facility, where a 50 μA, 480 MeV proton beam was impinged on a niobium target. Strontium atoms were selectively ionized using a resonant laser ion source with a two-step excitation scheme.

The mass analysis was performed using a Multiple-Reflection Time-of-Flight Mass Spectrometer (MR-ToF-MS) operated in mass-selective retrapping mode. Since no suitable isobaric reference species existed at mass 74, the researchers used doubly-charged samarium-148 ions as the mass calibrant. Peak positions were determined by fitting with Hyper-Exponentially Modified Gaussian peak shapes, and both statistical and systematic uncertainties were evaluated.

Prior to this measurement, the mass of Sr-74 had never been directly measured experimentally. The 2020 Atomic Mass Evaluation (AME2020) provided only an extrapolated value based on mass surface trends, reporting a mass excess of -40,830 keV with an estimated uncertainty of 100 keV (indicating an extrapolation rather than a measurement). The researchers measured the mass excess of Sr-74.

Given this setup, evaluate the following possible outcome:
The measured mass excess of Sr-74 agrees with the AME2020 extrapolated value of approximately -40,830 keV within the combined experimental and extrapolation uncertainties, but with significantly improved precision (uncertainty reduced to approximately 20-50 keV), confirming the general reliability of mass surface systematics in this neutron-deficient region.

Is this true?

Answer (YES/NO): NO